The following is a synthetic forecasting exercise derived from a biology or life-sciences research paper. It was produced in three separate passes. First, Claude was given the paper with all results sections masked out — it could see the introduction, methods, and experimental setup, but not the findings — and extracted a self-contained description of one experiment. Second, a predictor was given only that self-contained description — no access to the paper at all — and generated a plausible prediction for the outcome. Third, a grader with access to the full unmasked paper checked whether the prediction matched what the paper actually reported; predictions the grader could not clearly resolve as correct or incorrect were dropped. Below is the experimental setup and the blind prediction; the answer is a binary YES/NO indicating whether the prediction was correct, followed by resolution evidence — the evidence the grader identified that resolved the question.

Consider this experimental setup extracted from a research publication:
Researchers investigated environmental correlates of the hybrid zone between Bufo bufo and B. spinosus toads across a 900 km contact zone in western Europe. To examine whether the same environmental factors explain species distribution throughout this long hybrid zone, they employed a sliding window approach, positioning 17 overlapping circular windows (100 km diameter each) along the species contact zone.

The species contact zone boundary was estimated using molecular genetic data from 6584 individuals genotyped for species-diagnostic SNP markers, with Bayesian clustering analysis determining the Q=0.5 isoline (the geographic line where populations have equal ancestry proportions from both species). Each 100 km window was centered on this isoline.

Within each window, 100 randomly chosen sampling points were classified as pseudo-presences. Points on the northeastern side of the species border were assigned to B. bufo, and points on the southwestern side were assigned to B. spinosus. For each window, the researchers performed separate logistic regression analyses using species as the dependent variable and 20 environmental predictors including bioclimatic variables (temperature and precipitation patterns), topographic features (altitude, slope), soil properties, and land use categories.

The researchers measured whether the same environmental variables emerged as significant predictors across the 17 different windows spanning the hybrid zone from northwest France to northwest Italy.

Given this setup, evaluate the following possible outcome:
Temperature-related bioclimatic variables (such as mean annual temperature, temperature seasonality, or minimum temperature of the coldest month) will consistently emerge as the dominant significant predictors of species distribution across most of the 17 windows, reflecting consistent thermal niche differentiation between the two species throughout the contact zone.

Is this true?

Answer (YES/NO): NO